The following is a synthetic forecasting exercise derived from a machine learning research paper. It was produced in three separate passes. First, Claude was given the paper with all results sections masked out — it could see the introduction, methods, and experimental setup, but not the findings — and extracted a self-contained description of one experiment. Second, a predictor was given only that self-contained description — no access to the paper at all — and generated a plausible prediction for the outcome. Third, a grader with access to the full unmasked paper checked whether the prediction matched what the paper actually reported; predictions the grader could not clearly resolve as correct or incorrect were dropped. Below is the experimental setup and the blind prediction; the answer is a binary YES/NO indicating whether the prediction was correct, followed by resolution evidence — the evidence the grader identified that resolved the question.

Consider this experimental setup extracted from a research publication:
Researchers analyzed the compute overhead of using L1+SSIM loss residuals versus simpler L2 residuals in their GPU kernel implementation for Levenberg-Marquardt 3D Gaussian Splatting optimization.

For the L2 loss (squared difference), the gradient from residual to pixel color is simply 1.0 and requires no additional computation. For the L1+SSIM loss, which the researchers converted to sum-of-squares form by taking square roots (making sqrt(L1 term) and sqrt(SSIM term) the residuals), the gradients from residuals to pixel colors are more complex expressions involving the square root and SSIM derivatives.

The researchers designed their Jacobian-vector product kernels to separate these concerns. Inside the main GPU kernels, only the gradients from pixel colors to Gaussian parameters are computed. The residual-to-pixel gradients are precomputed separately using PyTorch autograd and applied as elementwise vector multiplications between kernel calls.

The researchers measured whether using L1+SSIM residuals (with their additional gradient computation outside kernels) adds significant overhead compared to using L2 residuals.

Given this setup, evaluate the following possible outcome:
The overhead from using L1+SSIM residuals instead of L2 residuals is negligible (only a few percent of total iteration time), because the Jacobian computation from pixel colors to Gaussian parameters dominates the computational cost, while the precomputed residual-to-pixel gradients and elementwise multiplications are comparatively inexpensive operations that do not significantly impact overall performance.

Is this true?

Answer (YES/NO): YES